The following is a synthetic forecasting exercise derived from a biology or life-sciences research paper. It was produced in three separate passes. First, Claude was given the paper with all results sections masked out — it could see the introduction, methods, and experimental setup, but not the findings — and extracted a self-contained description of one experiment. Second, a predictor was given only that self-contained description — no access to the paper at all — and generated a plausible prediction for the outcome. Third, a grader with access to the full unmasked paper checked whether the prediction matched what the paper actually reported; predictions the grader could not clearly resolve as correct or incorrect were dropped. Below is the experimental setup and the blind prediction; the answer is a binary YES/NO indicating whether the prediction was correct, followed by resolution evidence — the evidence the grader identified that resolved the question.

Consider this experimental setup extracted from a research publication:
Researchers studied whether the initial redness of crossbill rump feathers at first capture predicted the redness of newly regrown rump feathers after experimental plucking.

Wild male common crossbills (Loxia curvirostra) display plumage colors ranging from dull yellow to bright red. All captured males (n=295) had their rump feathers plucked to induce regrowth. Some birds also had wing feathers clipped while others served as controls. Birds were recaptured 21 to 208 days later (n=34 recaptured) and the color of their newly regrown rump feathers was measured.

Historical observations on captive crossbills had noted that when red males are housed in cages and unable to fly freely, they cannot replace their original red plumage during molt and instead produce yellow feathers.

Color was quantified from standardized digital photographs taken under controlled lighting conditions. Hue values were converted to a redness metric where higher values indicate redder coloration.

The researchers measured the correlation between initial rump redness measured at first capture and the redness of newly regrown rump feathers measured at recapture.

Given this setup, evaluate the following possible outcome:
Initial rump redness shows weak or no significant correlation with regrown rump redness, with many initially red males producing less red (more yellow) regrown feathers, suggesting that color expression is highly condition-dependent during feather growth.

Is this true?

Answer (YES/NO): YES